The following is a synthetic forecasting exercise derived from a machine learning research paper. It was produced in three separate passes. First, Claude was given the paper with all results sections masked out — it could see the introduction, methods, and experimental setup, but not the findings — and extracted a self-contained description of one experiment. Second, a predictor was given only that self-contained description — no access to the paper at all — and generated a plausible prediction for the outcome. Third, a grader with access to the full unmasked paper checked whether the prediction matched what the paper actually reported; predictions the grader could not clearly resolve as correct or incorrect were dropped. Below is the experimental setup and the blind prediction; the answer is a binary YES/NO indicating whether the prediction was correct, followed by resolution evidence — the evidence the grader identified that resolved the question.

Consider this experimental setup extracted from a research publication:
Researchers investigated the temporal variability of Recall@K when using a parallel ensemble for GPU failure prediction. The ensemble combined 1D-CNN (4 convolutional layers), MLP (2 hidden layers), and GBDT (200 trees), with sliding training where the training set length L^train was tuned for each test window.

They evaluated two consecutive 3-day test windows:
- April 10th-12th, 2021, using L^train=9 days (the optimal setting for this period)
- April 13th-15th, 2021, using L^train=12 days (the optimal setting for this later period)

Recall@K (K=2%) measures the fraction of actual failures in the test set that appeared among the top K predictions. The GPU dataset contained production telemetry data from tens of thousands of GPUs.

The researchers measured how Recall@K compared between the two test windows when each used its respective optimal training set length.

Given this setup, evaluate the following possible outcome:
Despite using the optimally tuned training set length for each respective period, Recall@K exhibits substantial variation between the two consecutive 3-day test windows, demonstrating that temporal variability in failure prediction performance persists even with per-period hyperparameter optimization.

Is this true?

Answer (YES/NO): YES